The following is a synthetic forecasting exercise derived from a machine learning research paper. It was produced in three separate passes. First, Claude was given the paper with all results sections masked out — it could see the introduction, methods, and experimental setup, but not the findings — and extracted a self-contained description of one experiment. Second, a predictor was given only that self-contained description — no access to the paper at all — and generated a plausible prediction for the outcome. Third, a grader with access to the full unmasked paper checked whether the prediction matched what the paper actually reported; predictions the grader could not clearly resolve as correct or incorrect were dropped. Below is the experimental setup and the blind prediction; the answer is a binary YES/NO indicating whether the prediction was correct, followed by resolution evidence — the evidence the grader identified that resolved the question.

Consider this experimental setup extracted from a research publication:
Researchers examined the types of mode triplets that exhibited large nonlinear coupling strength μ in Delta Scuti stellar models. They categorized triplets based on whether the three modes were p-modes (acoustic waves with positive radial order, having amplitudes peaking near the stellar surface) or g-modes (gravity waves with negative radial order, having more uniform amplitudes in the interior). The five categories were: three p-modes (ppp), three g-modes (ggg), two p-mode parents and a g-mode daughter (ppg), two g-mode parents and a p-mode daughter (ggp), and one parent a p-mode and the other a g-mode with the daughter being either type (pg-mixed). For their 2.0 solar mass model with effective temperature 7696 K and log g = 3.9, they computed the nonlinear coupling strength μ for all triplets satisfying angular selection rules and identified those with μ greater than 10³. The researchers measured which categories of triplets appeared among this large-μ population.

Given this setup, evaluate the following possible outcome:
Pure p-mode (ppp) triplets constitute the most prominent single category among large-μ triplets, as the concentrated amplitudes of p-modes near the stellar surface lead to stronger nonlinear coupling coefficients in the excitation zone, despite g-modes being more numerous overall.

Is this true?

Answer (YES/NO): YES